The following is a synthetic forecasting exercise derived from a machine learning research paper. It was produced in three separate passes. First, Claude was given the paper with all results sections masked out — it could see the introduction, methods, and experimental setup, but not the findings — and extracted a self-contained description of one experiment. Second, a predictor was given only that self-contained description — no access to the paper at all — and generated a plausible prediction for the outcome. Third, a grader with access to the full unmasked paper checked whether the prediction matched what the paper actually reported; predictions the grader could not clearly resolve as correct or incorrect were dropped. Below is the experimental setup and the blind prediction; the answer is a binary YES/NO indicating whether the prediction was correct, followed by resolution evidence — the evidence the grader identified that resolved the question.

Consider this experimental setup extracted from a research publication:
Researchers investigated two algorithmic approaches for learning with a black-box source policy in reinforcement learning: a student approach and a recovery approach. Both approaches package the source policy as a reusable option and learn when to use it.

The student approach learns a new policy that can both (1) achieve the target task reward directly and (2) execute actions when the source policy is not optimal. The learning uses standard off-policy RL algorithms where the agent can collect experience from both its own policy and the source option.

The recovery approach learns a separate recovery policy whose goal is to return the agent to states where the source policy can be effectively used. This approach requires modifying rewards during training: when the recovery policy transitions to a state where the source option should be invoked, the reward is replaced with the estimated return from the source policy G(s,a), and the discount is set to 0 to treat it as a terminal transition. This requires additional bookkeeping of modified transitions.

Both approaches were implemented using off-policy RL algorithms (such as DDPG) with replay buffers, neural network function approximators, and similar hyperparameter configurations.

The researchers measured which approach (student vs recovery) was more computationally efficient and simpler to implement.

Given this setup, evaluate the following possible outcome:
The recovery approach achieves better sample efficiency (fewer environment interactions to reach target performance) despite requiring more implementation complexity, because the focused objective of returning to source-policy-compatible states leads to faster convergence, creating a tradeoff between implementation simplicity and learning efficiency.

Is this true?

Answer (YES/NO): NO